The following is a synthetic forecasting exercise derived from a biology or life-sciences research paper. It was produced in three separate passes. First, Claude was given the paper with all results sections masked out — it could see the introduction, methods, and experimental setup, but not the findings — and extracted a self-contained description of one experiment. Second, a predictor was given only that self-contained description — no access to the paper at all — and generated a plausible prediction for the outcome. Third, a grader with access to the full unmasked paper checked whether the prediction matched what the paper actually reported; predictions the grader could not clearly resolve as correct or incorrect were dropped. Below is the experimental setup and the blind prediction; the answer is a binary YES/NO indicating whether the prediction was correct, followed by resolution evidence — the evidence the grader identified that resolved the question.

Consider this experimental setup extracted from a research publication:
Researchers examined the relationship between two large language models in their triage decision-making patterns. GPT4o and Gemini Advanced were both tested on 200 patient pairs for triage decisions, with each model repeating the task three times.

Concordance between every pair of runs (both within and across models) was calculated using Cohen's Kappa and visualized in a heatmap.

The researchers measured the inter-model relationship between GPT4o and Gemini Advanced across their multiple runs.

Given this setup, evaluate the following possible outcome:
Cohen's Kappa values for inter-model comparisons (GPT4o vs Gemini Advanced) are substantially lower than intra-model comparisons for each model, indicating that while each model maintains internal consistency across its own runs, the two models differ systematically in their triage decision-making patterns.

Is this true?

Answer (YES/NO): NO